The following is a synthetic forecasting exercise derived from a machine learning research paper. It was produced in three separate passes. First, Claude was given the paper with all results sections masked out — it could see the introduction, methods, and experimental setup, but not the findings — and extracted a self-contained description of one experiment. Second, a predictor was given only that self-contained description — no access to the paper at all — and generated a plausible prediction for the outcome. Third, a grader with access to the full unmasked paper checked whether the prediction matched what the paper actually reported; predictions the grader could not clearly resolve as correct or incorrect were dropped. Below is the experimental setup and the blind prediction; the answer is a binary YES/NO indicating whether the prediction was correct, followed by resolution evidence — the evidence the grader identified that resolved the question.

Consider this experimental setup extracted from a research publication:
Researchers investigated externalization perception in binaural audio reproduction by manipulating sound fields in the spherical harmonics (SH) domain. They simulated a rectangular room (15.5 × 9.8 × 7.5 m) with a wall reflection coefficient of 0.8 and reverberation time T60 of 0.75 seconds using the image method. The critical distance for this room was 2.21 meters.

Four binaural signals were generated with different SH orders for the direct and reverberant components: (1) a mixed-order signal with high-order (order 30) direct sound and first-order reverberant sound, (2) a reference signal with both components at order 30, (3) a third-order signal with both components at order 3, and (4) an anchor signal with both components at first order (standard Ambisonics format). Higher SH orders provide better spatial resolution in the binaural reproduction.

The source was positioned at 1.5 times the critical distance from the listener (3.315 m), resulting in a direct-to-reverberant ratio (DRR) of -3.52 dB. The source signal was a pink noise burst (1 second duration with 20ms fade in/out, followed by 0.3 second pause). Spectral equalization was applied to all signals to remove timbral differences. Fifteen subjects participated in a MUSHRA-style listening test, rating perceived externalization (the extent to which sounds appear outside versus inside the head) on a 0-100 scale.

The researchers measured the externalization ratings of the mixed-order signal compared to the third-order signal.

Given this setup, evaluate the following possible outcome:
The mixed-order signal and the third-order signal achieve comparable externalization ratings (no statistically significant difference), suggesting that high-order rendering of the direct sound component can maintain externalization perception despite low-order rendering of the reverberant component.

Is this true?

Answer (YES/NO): YES